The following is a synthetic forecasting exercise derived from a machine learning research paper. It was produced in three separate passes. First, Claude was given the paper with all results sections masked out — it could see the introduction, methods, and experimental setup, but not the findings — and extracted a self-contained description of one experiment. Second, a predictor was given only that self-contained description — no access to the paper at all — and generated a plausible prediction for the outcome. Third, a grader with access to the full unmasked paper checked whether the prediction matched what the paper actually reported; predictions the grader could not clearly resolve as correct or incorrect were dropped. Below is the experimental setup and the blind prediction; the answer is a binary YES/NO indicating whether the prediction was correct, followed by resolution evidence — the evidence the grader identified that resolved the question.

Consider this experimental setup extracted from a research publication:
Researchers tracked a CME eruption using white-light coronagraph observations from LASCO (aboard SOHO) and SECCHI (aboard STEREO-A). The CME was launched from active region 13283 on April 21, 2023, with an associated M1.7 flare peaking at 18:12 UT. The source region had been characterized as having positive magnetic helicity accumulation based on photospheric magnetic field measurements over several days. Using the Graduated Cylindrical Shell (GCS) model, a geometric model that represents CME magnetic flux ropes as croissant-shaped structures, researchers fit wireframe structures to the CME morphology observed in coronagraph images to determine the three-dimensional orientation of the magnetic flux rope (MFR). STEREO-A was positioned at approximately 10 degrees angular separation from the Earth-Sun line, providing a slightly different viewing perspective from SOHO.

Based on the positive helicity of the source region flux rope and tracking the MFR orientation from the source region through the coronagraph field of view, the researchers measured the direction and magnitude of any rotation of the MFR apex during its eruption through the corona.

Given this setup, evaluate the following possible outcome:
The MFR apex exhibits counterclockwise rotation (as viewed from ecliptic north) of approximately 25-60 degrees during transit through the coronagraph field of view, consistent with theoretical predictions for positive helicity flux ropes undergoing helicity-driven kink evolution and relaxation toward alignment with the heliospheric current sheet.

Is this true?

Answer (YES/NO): NO